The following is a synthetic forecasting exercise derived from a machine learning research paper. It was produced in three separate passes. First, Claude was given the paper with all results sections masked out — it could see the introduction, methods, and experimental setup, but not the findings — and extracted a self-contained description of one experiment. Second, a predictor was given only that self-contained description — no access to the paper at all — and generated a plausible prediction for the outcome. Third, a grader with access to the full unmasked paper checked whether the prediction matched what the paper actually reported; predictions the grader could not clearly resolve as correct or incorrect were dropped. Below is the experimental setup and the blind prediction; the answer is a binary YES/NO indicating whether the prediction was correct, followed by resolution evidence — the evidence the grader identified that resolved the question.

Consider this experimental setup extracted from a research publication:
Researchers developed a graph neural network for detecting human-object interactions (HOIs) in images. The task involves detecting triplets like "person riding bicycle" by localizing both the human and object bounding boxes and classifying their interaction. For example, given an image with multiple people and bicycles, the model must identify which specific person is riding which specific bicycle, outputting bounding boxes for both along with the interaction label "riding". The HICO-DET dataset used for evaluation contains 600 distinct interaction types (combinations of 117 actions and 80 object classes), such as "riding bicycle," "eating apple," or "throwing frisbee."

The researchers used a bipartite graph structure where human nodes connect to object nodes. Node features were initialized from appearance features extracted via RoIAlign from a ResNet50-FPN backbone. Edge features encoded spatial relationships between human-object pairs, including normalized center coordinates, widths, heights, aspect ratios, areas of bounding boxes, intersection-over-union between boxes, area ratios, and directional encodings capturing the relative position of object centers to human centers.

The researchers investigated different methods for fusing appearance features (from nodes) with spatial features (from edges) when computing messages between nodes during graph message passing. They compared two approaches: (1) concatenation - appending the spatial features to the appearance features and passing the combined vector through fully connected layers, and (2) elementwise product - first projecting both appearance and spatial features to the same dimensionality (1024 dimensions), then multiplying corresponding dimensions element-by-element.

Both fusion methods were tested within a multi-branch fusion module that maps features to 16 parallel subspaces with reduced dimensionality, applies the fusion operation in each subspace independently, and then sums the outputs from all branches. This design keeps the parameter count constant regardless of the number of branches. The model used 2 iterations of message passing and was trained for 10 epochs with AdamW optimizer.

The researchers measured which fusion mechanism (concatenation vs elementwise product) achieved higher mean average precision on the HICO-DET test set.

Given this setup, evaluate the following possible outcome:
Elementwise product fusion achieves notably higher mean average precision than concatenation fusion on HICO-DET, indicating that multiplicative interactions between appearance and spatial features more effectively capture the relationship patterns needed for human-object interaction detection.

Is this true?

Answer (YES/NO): NO